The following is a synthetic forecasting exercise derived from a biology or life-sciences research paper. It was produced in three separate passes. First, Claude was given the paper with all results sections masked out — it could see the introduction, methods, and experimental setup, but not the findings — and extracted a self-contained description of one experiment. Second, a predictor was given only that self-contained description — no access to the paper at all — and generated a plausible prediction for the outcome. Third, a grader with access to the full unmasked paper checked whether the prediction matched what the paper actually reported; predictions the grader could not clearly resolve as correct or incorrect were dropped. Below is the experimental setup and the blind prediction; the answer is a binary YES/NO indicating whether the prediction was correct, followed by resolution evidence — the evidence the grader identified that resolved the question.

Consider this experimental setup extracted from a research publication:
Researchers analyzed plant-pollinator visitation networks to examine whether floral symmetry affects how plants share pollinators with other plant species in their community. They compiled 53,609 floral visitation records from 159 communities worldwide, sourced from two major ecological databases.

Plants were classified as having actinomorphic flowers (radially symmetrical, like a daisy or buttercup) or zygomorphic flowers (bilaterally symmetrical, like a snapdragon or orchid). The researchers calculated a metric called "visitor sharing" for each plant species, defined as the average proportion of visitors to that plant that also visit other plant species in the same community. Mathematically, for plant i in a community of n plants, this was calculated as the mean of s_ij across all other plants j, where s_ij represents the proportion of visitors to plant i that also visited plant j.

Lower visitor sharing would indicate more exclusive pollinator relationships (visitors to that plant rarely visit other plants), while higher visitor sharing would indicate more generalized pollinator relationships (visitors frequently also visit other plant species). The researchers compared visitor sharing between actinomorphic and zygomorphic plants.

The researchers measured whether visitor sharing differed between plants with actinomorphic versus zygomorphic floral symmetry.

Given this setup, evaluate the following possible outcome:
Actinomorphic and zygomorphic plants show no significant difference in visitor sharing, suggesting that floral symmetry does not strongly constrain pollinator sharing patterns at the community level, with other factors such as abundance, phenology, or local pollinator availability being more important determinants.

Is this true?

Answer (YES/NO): NO